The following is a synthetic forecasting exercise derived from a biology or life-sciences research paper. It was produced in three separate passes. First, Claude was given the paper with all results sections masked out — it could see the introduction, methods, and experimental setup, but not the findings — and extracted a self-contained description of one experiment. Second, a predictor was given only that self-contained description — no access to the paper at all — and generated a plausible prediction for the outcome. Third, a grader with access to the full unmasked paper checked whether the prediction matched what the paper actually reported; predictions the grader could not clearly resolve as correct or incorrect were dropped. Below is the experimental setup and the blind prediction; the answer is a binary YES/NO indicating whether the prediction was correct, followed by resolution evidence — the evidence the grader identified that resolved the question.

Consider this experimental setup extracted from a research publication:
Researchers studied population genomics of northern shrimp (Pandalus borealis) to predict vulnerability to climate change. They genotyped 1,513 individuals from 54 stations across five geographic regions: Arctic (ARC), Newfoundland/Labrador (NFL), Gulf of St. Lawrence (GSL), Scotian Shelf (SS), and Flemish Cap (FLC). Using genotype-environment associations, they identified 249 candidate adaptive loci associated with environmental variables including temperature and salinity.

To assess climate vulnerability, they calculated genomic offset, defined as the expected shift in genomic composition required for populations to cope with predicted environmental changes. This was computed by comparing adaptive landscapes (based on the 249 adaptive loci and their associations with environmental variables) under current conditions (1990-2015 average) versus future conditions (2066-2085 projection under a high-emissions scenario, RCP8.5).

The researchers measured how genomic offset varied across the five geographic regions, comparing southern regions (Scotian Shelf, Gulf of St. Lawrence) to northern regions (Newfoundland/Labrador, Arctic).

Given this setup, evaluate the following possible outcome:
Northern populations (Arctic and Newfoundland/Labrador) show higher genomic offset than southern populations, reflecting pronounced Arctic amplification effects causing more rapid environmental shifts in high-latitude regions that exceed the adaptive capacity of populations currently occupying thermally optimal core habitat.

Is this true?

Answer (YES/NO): NO